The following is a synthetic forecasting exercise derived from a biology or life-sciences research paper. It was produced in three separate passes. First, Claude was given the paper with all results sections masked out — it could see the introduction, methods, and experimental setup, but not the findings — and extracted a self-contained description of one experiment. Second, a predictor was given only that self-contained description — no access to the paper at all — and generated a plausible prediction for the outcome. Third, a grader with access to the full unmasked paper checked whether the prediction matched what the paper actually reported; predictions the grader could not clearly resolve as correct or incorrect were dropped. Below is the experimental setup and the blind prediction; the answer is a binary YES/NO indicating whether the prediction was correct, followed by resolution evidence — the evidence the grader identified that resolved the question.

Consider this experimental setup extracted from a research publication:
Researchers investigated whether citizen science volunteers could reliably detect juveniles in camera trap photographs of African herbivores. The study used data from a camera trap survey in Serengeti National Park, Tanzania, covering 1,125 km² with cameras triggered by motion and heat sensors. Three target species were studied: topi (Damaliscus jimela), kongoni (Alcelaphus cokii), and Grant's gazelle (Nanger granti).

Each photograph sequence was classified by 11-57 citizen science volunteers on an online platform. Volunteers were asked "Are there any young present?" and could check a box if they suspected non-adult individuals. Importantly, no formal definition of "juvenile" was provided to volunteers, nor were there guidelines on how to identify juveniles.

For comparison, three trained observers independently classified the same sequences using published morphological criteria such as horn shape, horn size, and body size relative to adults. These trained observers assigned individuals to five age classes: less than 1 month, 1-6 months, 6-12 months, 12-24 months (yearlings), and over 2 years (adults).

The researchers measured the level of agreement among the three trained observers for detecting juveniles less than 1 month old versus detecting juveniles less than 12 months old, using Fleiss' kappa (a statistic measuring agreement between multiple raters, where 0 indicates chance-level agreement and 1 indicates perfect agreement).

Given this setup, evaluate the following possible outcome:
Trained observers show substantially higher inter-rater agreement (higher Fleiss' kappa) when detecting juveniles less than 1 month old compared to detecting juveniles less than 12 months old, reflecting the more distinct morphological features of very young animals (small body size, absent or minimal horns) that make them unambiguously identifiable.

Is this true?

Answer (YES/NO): NO